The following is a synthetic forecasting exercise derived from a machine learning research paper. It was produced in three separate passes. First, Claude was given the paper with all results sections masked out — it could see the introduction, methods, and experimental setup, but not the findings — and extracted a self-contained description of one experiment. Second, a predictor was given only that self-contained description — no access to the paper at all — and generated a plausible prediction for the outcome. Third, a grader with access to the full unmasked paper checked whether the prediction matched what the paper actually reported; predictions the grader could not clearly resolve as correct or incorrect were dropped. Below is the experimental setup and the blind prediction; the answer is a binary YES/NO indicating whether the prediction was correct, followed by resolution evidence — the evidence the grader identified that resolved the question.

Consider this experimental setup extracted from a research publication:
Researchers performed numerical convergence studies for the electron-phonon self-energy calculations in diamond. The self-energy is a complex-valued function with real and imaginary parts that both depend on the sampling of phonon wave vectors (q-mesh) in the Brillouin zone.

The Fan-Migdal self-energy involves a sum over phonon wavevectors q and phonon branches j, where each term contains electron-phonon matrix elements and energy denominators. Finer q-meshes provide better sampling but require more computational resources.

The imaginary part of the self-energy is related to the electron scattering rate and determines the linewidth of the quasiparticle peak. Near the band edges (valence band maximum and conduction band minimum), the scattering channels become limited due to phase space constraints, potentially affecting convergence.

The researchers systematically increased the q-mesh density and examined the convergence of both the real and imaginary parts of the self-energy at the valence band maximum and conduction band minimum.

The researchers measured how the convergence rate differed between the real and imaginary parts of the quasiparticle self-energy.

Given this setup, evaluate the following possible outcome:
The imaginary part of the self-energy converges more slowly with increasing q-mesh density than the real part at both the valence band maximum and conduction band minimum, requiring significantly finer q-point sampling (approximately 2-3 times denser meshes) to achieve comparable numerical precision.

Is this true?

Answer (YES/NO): NO